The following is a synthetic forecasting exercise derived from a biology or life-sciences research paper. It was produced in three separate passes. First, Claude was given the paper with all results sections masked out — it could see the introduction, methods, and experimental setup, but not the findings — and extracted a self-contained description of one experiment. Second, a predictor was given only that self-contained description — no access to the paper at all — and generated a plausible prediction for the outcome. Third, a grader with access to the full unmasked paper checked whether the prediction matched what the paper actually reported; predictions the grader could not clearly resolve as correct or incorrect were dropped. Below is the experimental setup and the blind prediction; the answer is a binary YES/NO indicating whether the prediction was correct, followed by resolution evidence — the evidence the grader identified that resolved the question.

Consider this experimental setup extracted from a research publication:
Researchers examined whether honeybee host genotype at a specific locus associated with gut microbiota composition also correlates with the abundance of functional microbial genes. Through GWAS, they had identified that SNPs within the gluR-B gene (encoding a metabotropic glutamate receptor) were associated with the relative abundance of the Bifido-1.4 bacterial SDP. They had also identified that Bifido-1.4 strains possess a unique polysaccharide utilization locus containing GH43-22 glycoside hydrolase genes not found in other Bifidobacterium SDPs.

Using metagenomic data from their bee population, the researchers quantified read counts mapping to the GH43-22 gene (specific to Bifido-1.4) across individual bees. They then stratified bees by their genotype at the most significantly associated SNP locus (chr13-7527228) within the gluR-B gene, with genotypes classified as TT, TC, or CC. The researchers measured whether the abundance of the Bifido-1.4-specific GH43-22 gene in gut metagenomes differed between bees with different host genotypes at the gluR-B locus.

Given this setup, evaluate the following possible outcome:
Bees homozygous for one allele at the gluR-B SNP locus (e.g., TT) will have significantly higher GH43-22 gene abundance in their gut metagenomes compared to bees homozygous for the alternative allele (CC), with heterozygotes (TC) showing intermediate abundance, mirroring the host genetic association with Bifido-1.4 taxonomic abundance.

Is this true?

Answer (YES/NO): NO